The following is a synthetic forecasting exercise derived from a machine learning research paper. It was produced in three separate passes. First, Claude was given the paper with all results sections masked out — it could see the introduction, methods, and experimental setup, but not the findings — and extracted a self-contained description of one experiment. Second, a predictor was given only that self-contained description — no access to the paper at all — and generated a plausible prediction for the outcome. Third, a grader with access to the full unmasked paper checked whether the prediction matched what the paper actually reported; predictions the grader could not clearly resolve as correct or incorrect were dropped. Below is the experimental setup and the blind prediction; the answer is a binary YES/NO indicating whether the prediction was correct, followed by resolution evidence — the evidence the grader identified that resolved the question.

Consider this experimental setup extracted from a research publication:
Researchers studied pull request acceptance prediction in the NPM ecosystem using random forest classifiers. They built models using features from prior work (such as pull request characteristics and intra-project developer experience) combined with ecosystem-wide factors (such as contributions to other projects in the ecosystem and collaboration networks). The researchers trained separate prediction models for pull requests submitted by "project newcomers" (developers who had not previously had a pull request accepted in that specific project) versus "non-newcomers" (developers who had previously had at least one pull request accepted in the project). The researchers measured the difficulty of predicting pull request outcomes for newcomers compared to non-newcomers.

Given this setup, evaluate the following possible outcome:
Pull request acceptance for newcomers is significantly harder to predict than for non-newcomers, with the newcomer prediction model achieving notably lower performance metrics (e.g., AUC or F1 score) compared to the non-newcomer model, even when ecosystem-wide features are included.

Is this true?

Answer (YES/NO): YES